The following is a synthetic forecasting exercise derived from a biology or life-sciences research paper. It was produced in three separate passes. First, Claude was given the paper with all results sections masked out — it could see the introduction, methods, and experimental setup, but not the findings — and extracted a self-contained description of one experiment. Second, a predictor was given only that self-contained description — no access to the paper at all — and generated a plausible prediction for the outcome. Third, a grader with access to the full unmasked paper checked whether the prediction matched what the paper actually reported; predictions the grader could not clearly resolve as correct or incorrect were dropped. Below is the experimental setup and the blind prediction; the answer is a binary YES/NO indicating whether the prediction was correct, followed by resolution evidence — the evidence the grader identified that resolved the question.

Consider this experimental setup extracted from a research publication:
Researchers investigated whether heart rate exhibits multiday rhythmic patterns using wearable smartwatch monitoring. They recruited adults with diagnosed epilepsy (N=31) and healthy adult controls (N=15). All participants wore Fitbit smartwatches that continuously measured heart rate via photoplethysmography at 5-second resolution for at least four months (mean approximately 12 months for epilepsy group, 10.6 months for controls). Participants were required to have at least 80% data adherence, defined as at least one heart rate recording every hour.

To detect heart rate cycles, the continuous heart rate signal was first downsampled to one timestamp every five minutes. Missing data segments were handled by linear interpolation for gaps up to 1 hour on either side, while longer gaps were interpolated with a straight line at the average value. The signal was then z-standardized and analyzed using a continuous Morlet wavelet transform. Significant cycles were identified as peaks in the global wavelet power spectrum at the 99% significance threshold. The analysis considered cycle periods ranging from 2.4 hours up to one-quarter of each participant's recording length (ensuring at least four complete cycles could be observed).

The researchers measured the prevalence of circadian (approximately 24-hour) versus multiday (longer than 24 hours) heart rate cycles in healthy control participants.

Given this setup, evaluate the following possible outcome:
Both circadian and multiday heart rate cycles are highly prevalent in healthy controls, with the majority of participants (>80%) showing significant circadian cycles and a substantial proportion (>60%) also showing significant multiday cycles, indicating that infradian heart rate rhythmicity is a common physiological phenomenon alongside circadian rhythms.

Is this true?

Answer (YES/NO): YES